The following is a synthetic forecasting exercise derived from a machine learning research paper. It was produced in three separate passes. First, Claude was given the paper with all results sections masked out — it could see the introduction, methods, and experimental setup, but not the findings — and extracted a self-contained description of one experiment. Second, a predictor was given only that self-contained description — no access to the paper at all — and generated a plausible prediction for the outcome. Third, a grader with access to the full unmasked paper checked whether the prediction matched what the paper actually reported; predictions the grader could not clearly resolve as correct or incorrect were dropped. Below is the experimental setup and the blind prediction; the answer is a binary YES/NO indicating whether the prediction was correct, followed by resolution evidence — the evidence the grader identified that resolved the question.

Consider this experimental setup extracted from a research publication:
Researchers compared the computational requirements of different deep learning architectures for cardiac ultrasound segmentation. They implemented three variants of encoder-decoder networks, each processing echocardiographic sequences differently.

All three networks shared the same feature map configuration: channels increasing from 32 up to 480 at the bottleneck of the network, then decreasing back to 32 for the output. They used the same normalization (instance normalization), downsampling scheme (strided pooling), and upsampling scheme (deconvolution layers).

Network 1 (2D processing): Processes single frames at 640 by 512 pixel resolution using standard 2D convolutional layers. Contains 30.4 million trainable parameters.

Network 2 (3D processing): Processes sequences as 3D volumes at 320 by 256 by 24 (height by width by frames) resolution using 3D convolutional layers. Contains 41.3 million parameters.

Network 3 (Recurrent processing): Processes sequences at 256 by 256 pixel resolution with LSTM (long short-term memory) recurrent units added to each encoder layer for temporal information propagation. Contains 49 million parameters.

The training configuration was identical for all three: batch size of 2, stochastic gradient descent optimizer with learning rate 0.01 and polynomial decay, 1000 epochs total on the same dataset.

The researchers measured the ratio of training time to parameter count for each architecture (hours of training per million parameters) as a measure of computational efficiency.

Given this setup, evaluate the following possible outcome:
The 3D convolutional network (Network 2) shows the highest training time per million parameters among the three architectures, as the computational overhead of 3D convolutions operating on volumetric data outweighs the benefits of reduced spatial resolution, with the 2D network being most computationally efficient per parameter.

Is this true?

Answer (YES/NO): NO